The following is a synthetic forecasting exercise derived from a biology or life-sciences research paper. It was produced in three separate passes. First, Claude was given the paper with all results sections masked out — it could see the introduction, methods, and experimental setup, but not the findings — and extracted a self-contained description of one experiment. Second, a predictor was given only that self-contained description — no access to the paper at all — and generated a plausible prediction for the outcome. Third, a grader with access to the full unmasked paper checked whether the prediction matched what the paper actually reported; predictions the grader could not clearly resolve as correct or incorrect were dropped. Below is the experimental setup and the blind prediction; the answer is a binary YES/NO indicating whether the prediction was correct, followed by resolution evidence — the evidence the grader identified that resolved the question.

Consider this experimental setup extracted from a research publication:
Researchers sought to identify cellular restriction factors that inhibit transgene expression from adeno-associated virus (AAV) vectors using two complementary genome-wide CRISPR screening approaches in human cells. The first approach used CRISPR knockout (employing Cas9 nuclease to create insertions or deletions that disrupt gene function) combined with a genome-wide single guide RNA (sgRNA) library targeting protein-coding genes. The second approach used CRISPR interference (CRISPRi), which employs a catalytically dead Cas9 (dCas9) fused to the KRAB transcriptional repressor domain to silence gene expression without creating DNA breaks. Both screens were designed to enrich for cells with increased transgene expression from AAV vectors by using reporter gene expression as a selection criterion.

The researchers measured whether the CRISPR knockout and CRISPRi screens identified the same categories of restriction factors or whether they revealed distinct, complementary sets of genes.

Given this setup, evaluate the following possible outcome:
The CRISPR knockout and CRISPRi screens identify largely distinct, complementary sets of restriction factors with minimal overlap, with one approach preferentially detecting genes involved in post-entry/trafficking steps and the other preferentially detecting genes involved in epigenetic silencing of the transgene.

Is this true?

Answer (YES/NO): NO